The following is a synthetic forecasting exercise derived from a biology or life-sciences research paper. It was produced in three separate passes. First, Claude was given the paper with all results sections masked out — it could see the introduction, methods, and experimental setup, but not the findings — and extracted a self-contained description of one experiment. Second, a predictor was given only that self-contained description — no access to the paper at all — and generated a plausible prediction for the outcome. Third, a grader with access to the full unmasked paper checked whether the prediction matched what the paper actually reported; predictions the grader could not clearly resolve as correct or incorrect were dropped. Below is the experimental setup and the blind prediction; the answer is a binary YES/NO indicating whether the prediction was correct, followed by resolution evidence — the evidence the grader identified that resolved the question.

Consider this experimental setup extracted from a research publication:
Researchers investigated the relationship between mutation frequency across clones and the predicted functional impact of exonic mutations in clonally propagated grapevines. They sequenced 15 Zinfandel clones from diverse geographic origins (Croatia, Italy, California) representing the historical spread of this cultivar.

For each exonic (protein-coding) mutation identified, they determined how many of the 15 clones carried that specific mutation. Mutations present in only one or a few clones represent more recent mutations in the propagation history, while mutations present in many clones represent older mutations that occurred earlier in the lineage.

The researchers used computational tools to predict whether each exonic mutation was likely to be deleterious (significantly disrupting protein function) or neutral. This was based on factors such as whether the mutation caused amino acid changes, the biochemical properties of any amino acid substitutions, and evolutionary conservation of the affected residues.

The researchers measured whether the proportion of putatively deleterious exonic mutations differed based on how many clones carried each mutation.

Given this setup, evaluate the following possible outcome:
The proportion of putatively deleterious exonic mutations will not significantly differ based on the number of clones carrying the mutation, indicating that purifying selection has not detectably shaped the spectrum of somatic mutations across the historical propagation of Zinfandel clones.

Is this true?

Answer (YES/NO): NO